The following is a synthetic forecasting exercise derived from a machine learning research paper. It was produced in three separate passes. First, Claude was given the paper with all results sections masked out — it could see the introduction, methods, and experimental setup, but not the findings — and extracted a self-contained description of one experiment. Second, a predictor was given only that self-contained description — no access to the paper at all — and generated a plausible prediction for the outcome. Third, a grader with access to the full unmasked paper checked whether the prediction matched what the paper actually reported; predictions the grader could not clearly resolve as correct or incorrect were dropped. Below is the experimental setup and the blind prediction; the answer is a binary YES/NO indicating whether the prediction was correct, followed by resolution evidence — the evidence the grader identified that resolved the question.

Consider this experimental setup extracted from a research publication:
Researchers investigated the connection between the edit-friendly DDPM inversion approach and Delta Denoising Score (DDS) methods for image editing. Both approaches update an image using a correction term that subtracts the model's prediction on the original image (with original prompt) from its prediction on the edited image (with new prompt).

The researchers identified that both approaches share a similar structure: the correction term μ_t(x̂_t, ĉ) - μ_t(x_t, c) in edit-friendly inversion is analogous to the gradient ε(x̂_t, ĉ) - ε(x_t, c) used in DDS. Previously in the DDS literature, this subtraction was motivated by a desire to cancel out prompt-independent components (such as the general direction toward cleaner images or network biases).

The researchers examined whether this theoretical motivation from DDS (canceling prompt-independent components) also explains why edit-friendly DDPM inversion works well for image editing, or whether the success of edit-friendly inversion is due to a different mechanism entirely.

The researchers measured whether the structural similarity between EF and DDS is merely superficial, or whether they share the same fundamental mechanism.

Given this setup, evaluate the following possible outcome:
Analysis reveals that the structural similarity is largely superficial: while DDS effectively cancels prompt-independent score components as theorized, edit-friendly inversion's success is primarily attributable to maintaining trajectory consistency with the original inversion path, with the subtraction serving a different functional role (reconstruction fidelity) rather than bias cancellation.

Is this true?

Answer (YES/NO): NO